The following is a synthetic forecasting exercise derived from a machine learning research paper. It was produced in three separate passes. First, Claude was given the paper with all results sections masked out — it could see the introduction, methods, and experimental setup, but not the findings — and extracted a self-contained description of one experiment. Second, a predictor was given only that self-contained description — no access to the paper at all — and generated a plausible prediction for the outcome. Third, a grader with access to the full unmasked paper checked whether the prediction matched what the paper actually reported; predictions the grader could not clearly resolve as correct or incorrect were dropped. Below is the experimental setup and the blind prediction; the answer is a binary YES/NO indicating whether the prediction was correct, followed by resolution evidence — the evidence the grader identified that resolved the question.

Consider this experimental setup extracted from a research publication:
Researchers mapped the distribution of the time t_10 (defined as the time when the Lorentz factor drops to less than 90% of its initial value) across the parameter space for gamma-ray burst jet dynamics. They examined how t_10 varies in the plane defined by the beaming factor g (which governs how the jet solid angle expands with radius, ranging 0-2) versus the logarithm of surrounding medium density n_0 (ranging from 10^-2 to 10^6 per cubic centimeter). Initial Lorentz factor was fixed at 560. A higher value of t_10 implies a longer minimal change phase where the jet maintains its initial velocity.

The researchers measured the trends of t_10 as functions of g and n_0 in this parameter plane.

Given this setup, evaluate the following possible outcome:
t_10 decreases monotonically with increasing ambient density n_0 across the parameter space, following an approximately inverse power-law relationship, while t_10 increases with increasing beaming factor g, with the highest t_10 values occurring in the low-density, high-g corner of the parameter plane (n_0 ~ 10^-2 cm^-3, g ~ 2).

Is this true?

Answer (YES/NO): NO